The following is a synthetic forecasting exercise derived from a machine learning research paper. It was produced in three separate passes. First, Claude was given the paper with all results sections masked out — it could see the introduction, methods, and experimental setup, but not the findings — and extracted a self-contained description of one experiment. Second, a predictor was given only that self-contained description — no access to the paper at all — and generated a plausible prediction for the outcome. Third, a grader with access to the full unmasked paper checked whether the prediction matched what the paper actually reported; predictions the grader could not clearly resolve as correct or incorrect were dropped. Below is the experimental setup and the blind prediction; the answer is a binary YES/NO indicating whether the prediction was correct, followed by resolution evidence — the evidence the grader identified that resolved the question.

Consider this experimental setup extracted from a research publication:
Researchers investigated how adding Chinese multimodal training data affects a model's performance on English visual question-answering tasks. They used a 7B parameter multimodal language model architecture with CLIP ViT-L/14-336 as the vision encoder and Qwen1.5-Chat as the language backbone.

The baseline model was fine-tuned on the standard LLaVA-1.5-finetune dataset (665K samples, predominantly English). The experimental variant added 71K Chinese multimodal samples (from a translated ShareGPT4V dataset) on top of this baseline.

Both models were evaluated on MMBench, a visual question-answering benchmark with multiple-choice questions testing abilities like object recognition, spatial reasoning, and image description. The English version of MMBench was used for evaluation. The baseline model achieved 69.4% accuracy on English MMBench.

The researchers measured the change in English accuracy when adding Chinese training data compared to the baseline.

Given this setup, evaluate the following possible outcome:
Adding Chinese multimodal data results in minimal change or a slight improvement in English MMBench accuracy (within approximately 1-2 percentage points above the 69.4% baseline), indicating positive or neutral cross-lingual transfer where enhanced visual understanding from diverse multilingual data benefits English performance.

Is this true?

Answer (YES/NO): NO